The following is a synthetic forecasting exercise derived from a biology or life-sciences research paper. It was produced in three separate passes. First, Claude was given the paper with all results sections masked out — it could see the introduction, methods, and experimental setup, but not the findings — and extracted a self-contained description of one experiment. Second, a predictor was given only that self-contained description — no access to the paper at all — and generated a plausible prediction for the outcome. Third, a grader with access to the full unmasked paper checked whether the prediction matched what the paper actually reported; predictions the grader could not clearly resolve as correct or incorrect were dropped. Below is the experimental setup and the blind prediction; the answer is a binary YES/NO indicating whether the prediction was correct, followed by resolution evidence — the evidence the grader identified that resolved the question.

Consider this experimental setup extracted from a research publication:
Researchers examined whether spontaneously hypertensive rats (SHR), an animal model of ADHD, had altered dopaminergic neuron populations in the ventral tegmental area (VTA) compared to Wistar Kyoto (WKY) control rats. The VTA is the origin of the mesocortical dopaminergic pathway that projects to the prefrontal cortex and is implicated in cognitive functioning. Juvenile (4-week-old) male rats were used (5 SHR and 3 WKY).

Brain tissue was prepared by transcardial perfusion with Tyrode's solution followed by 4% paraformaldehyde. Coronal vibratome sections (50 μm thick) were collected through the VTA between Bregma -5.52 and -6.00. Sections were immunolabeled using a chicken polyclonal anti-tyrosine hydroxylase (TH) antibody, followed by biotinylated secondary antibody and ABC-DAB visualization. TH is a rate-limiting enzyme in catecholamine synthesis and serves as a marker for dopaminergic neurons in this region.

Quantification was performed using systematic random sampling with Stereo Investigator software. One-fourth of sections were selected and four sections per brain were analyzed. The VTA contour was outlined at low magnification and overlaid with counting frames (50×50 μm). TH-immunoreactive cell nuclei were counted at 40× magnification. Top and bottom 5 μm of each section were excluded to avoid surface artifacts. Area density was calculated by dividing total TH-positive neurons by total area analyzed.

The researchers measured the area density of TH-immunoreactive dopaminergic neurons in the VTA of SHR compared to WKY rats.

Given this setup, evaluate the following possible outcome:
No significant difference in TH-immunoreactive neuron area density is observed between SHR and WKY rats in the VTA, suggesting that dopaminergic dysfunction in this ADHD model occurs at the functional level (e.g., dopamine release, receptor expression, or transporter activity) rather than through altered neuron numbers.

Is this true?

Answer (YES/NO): YES